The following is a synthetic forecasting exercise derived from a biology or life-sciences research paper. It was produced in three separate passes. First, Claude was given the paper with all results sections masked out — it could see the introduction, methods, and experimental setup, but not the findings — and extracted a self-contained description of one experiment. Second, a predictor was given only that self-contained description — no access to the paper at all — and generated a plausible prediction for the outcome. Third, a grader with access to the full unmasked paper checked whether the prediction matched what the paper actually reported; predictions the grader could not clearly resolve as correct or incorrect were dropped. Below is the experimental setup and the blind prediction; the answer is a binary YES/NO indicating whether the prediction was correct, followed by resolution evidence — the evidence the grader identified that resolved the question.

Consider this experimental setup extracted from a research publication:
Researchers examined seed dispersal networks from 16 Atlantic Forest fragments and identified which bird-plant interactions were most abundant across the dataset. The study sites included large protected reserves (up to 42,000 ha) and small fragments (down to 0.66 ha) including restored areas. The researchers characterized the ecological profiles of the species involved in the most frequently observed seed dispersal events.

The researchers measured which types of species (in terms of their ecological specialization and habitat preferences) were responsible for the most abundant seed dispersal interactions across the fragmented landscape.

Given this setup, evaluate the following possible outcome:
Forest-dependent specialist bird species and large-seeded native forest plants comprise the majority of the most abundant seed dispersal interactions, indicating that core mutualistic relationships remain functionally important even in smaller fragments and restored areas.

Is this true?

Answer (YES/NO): NO